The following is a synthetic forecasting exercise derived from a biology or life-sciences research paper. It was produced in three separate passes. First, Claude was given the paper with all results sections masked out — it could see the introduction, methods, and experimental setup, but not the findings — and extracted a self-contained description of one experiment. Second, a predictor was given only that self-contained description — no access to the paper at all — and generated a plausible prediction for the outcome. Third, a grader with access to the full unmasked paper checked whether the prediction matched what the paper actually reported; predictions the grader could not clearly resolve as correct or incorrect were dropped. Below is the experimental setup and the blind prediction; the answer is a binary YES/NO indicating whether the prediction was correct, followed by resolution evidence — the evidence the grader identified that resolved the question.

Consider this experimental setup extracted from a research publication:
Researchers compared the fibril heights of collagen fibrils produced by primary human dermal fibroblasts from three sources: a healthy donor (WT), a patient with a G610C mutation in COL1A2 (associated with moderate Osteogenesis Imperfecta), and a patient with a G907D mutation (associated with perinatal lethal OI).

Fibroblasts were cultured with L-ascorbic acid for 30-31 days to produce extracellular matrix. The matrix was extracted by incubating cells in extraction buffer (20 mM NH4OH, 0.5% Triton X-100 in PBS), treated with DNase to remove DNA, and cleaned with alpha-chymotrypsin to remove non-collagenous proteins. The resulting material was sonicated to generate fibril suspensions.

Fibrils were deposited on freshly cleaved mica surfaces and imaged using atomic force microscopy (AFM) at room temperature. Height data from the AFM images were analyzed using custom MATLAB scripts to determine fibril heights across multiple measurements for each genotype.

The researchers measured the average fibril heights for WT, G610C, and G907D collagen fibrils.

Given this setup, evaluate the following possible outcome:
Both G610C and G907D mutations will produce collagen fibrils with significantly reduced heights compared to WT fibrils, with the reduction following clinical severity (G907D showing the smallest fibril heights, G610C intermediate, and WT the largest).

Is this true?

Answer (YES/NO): NO